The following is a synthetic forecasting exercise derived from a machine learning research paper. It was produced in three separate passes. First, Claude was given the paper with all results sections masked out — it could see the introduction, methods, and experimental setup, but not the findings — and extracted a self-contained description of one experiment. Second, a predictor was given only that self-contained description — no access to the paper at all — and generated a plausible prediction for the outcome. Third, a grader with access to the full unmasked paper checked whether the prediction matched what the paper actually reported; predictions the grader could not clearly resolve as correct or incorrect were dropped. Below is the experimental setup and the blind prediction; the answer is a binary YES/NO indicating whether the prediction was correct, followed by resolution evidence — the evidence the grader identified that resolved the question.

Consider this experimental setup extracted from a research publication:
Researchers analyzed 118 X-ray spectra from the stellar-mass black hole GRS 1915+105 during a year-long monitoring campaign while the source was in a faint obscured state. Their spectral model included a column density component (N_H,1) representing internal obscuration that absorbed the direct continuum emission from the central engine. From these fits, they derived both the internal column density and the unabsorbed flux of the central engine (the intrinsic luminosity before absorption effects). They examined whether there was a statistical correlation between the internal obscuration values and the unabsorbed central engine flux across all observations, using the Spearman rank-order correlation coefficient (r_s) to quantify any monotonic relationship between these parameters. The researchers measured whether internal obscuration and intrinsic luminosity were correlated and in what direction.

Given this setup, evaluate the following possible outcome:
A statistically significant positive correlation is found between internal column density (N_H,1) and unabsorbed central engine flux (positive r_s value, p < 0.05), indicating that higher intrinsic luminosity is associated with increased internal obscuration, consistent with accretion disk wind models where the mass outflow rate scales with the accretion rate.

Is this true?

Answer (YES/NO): YES